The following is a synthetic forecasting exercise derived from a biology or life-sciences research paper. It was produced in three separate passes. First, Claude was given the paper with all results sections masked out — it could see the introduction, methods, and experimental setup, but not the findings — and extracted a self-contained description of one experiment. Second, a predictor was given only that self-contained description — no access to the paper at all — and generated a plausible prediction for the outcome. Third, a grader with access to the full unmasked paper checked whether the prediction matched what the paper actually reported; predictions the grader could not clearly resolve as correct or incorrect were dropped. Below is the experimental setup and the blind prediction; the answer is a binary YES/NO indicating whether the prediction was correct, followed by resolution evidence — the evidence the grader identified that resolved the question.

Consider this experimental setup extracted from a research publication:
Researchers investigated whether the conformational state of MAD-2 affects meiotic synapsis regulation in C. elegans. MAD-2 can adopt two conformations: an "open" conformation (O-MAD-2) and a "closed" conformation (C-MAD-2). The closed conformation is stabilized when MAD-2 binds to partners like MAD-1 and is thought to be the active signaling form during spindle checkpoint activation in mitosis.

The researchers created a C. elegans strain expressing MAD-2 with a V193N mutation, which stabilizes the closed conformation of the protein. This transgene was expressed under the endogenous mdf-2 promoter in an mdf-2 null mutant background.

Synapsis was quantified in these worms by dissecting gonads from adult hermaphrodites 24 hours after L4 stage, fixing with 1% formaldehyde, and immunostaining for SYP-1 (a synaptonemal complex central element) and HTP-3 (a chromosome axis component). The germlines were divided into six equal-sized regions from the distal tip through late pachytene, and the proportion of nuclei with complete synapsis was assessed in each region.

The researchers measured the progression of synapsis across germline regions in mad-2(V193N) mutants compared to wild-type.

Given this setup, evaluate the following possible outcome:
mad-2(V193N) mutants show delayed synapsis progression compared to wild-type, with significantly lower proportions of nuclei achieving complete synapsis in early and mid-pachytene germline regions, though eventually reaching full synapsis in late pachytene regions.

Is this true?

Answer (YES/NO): NO